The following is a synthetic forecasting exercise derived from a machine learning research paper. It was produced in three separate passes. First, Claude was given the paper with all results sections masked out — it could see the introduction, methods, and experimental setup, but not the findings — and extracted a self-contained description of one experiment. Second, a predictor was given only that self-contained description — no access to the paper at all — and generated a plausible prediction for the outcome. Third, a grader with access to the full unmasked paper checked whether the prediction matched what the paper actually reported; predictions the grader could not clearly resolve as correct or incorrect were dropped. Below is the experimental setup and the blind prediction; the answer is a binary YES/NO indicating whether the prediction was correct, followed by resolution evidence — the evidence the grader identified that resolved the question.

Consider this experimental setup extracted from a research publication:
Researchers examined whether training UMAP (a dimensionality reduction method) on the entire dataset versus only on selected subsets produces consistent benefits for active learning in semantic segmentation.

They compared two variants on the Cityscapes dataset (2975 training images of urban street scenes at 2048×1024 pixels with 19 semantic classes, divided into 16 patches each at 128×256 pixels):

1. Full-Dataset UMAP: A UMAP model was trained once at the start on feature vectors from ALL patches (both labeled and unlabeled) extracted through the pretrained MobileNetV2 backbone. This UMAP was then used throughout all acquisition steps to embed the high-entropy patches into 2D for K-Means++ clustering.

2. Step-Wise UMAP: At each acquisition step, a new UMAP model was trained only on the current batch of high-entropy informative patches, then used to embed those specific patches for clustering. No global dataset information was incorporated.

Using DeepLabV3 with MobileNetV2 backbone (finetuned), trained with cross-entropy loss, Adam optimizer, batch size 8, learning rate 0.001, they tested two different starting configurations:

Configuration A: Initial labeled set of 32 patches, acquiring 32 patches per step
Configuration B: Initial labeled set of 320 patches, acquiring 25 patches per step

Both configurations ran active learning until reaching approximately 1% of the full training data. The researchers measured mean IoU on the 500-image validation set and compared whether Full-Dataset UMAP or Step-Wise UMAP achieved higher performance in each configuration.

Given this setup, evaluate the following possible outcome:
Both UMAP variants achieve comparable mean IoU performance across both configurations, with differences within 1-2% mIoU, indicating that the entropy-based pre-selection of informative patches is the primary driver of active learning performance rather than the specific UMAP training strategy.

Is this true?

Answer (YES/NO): YES